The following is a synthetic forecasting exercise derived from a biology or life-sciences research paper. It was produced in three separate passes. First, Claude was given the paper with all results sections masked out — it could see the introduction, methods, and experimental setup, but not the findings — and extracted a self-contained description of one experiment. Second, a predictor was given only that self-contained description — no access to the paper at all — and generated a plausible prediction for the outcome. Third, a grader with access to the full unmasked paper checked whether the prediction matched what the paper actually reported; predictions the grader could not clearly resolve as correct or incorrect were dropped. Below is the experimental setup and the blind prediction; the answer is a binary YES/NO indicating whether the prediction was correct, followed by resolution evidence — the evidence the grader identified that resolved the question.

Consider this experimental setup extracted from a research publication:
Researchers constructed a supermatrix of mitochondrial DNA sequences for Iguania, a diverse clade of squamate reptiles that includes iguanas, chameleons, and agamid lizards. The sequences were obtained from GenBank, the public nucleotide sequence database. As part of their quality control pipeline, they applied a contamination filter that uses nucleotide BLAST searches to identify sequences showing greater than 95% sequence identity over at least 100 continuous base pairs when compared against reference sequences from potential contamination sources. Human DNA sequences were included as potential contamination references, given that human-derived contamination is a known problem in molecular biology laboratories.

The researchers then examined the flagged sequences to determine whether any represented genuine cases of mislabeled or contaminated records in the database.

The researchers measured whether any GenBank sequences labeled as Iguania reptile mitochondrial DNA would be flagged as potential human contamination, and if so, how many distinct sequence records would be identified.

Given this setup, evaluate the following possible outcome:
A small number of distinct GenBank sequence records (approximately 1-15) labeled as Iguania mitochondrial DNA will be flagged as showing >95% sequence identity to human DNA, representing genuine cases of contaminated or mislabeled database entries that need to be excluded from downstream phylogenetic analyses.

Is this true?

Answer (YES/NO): YES